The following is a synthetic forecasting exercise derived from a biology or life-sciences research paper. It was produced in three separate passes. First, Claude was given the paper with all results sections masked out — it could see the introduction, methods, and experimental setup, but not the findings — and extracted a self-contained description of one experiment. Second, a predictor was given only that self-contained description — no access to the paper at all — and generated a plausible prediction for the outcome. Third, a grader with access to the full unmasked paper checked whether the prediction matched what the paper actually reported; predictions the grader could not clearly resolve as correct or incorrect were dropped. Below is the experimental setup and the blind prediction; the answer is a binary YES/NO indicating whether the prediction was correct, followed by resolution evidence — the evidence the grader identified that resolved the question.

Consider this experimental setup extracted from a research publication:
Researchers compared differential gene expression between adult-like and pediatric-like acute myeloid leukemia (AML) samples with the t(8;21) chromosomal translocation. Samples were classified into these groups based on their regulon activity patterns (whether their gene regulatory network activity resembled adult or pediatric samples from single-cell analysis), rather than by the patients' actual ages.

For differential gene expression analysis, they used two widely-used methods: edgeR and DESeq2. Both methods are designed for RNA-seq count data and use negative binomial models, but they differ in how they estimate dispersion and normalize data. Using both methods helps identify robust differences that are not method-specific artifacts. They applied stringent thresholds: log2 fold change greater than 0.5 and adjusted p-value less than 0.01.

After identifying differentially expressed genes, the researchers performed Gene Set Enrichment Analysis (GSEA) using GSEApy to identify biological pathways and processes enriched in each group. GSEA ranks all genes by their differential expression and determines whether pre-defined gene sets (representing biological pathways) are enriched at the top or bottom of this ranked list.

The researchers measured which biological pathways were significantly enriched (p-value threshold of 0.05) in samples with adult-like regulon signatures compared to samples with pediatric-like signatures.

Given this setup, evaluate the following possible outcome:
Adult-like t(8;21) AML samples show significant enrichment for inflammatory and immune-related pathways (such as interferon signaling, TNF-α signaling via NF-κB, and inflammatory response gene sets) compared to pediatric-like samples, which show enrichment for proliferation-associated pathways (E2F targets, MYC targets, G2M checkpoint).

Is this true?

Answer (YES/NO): NO